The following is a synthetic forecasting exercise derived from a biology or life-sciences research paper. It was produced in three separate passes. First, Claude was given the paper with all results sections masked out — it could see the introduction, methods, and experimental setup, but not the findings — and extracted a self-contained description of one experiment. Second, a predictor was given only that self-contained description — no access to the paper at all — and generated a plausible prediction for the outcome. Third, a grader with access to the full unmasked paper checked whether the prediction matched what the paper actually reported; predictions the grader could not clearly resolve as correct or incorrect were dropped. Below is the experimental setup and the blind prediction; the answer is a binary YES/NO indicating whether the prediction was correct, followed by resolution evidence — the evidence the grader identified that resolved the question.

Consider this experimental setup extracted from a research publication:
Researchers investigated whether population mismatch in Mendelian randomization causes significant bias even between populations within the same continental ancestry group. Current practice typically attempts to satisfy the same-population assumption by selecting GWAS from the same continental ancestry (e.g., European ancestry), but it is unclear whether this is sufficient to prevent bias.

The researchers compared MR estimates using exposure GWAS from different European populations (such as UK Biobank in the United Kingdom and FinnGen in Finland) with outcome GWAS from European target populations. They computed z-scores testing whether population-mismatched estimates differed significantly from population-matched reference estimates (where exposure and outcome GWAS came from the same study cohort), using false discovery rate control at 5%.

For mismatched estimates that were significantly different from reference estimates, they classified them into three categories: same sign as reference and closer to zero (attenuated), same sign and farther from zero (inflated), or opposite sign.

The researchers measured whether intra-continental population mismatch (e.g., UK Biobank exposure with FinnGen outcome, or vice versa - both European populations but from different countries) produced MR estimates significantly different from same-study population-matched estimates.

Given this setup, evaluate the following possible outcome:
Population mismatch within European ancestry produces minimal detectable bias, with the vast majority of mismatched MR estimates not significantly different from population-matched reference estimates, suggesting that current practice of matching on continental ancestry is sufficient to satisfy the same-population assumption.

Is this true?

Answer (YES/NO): NO